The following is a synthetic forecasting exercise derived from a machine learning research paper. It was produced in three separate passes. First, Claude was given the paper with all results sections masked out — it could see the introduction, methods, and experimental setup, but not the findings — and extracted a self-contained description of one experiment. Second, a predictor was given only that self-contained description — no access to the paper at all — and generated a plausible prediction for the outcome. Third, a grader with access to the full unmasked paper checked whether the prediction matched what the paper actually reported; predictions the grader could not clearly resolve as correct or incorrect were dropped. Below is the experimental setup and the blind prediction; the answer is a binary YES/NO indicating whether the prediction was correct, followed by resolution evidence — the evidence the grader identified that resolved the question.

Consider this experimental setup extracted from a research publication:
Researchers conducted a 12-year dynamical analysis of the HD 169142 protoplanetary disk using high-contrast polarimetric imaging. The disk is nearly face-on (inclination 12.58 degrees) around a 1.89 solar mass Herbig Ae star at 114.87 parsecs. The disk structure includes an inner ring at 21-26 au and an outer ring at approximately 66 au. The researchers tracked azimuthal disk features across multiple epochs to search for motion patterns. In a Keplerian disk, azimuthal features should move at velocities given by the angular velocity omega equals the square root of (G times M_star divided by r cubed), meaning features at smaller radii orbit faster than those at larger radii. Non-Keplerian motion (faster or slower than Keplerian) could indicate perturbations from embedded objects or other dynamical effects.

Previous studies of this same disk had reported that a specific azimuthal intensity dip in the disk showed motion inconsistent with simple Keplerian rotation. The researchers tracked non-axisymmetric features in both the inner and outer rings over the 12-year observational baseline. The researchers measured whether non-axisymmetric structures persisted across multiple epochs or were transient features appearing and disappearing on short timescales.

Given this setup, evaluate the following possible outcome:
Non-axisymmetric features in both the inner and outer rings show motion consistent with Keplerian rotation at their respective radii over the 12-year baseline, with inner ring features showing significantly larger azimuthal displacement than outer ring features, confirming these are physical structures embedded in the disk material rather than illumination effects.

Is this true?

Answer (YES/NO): NO